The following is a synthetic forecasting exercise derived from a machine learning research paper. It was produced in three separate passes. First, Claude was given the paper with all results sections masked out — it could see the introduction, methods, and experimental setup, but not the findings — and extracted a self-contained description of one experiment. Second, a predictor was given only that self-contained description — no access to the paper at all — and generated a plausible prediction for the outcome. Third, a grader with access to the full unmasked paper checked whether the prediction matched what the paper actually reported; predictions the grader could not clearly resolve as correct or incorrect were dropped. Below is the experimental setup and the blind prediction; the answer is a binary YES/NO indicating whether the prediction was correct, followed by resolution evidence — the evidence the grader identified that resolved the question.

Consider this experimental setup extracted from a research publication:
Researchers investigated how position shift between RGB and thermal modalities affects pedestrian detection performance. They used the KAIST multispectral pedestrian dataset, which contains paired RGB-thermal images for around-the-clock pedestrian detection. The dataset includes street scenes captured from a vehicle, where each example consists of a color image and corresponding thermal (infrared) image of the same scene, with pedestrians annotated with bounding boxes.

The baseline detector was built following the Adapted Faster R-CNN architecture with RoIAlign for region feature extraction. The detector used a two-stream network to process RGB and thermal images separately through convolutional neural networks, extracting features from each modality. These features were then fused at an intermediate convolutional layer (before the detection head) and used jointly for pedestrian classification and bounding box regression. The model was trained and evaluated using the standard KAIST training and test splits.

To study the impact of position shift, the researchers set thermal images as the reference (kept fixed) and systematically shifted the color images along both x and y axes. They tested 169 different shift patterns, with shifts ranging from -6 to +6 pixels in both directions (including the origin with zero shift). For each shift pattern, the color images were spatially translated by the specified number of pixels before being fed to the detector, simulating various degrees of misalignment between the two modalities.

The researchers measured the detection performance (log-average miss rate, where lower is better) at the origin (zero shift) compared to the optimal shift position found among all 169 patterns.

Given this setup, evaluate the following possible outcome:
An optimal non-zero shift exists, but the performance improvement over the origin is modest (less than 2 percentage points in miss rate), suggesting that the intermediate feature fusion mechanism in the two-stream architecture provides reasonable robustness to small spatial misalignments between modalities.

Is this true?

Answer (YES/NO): YES